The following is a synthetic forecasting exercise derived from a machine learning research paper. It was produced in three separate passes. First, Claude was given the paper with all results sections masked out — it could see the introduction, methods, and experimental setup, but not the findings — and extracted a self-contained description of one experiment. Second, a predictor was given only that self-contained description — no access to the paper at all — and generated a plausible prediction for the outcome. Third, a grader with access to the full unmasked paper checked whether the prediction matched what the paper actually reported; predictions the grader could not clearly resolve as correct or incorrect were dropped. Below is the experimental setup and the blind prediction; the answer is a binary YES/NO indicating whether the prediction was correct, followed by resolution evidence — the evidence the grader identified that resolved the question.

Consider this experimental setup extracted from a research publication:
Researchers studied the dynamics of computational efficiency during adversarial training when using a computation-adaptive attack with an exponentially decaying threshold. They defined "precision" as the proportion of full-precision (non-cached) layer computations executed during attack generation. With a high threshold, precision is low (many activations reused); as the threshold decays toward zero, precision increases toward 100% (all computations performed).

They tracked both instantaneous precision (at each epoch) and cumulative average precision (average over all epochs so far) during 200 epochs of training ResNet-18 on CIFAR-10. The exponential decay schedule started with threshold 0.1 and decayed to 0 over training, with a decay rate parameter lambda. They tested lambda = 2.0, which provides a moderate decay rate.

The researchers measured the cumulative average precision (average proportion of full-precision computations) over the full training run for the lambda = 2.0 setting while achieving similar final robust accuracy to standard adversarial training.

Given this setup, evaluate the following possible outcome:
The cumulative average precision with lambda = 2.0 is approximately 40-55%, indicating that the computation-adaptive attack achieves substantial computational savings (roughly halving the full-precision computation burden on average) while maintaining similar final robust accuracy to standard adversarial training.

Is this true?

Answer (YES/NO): YES